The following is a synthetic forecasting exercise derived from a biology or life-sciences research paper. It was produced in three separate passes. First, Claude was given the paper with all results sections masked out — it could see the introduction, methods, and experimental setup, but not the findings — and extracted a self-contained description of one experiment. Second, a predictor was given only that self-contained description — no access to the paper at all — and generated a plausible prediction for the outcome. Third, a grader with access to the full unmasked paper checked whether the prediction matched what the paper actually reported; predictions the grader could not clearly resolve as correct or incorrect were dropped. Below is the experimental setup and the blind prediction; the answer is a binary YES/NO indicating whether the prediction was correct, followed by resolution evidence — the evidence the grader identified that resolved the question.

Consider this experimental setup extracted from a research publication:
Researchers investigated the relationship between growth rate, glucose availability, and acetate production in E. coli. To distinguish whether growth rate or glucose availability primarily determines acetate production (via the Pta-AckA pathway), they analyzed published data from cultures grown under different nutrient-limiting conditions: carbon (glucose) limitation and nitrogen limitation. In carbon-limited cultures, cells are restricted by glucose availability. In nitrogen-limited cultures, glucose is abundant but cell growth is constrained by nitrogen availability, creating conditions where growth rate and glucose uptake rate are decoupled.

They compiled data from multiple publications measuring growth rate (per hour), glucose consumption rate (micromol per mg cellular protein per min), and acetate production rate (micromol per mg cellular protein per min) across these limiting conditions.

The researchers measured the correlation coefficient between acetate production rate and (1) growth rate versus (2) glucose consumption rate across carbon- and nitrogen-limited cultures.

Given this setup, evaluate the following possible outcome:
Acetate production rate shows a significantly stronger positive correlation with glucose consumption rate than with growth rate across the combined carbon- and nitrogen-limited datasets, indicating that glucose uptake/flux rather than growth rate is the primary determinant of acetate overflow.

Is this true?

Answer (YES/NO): YES